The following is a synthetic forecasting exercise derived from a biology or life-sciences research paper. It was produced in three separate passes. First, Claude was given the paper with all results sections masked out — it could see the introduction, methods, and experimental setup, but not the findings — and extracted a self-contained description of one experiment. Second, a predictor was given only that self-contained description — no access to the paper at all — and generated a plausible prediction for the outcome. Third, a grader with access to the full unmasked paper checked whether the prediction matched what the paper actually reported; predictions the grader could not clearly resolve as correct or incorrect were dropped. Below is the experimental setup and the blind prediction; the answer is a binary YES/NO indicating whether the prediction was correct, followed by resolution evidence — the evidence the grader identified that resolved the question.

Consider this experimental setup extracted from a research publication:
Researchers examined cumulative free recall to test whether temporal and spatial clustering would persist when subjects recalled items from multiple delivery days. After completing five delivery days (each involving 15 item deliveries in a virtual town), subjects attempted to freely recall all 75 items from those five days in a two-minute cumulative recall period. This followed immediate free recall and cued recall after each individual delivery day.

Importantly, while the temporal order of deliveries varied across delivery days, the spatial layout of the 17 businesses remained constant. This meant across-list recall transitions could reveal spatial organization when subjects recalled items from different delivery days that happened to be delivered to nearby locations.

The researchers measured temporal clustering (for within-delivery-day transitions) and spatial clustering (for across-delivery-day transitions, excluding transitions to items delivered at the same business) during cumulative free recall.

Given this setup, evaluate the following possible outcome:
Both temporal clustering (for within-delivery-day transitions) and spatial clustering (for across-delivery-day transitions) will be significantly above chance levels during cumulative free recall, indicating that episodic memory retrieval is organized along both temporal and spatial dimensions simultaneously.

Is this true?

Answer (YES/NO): YES